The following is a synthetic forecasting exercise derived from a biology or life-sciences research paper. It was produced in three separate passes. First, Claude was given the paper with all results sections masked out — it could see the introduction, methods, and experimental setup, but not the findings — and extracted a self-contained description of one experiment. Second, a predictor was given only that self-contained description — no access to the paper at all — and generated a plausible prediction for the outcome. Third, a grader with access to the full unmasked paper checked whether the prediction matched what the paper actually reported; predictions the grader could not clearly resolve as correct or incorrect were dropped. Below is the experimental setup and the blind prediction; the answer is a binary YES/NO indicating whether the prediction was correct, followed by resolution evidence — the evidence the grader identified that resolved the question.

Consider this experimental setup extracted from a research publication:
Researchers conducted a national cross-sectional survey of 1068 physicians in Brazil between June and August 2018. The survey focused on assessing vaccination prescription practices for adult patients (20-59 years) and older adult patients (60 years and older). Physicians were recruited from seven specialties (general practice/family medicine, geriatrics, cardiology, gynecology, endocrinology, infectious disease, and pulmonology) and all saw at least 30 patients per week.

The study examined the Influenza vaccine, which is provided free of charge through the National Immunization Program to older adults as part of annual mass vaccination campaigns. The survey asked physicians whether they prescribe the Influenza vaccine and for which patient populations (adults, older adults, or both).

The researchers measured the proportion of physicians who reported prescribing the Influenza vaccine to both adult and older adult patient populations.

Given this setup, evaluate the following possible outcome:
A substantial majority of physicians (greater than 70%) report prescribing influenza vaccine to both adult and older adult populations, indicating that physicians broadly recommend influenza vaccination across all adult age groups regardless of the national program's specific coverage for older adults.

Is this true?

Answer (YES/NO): YES